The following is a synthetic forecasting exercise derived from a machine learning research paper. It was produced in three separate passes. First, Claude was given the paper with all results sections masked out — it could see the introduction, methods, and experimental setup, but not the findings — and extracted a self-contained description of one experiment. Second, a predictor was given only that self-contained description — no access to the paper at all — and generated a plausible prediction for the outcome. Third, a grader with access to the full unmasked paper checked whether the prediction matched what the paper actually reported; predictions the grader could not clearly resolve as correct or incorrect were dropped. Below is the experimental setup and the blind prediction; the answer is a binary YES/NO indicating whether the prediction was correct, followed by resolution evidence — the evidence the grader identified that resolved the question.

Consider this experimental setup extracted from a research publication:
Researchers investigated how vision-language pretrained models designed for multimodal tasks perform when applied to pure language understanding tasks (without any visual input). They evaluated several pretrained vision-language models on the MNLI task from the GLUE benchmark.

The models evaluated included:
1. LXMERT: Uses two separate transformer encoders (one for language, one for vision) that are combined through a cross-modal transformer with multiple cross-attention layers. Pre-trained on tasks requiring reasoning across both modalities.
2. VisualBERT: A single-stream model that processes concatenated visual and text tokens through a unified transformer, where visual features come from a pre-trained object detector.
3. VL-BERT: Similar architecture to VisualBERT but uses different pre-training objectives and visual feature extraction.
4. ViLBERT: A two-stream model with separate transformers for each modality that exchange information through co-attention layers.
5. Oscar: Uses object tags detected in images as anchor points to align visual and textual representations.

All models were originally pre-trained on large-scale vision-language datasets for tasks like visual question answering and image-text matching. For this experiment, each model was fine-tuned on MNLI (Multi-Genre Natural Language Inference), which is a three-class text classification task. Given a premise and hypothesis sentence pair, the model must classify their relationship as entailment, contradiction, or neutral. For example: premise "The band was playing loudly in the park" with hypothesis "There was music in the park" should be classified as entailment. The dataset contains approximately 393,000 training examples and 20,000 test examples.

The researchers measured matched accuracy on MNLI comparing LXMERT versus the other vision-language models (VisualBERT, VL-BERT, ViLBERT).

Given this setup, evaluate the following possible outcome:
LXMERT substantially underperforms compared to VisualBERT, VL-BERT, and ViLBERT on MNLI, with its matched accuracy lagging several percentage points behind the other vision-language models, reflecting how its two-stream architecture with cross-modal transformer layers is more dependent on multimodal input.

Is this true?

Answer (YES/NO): NO